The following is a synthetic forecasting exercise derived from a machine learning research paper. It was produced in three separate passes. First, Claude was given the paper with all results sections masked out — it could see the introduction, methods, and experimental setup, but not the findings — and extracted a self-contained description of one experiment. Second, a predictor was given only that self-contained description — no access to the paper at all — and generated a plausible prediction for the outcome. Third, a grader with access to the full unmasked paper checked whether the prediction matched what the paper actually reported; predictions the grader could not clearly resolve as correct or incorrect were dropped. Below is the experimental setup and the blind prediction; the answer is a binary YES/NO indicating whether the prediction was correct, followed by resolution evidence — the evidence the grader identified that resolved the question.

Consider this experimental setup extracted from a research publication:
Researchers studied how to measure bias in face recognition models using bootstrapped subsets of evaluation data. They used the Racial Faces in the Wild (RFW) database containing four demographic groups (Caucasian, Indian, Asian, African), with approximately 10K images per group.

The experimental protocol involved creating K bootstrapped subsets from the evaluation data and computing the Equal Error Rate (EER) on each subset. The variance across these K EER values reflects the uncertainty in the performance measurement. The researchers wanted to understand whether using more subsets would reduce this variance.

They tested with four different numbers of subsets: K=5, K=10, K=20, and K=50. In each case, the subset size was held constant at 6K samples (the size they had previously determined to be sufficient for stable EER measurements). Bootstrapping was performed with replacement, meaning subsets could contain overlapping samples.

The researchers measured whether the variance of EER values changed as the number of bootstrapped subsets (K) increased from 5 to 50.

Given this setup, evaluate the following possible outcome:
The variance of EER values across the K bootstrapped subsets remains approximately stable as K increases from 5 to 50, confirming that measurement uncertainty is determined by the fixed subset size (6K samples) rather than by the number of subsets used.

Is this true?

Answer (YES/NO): YES